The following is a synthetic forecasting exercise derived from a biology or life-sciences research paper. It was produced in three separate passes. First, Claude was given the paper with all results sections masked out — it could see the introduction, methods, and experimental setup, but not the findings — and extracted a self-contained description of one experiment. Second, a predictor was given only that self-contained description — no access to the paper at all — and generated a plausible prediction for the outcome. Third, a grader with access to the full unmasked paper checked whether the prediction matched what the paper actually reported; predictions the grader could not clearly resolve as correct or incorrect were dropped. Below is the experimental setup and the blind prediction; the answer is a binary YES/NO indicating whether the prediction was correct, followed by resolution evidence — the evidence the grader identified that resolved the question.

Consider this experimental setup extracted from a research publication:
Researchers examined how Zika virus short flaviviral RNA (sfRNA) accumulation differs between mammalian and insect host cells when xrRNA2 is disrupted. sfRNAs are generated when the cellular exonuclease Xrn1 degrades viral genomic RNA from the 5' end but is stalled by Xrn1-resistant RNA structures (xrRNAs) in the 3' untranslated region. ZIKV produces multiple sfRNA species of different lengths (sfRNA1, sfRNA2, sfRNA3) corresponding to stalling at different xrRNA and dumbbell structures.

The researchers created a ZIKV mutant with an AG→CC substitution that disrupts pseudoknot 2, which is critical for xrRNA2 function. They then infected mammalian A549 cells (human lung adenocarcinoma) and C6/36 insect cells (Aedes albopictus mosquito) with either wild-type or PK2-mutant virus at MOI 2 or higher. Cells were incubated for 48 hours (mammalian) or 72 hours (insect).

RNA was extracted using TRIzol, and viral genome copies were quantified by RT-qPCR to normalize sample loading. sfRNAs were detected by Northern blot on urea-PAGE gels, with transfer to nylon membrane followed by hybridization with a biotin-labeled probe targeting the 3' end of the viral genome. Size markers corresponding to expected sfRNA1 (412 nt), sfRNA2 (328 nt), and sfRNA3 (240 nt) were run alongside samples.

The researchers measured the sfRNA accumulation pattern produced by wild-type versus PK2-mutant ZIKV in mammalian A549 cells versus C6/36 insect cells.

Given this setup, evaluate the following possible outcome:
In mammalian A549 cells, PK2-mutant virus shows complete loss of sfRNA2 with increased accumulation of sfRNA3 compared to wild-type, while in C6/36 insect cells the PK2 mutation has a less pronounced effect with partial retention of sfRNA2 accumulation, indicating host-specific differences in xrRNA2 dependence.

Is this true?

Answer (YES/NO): NO